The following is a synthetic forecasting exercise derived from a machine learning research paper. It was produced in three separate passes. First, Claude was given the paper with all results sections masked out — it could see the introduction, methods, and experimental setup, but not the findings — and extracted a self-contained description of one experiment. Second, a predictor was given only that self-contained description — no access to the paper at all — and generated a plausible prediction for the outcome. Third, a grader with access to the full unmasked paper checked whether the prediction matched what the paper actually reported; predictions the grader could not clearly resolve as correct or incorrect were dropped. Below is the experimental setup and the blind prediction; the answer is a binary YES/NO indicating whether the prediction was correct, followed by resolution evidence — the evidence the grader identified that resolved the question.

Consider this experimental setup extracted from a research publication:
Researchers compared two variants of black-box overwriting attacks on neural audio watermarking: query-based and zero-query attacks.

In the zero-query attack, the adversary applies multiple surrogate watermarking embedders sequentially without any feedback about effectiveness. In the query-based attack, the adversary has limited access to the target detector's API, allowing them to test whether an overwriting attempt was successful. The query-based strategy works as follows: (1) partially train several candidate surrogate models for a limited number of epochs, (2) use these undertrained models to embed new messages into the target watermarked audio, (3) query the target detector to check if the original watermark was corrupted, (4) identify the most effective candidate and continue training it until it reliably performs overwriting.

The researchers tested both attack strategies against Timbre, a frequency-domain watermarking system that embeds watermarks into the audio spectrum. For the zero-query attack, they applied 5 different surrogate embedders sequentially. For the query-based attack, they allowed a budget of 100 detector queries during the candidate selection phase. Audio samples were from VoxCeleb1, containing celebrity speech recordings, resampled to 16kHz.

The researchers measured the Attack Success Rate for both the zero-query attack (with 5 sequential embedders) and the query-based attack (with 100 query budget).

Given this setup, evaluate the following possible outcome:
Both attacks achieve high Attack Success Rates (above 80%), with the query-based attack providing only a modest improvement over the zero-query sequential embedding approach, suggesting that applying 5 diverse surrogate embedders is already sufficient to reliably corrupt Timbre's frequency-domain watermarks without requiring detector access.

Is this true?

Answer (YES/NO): YES